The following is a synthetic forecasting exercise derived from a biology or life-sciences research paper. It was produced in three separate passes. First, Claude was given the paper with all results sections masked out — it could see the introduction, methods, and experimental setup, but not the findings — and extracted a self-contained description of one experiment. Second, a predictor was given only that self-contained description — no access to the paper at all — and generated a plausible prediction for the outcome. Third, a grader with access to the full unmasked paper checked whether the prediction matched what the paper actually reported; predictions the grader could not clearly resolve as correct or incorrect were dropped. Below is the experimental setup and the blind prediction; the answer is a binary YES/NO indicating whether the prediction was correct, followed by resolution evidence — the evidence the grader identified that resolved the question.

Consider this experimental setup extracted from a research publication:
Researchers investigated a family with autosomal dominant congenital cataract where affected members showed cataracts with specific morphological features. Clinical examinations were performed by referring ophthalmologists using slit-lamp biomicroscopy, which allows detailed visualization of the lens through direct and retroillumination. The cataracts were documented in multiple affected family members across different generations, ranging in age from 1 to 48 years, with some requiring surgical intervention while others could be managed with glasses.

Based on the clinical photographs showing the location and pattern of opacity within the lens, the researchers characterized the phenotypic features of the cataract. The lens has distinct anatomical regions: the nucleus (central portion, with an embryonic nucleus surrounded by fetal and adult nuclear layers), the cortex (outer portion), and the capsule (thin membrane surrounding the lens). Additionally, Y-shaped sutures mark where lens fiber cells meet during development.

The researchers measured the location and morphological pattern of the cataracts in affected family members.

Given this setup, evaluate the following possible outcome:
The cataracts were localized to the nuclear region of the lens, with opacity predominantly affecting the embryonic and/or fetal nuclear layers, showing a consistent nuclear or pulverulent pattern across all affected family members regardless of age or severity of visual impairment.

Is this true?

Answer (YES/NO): NO